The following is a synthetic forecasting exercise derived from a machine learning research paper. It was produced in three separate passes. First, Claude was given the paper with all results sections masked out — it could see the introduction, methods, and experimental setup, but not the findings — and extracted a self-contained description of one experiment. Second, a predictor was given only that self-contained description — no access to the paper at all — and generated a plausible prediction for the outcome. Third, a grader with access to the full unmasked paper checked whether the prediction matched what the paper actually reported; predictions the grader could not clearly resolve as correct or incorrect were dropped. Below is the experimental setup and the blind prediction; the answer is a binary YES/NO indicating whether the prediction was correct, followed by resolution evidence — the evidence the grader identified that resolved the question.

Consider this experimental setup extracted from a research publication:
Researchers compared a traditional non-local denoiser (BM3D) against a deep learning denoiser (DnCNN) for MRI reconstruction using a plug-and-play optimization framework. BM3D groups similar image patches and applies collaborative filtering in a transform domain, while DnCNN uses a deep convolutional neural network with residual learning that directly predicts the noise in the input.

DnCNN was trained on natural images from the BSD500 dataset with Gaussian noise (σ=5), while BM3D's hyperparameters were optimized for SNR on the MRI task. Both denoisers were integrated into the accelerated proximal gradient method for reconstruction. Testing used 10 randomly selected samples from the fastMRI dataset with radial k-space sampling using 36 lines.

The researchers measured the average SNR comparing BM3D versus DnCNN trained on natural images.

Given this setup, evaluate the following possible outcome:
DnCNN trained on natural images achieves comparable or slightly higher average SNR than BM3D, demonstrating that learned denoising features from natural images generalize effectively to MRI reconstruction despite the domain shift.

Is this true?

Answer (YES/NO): NO